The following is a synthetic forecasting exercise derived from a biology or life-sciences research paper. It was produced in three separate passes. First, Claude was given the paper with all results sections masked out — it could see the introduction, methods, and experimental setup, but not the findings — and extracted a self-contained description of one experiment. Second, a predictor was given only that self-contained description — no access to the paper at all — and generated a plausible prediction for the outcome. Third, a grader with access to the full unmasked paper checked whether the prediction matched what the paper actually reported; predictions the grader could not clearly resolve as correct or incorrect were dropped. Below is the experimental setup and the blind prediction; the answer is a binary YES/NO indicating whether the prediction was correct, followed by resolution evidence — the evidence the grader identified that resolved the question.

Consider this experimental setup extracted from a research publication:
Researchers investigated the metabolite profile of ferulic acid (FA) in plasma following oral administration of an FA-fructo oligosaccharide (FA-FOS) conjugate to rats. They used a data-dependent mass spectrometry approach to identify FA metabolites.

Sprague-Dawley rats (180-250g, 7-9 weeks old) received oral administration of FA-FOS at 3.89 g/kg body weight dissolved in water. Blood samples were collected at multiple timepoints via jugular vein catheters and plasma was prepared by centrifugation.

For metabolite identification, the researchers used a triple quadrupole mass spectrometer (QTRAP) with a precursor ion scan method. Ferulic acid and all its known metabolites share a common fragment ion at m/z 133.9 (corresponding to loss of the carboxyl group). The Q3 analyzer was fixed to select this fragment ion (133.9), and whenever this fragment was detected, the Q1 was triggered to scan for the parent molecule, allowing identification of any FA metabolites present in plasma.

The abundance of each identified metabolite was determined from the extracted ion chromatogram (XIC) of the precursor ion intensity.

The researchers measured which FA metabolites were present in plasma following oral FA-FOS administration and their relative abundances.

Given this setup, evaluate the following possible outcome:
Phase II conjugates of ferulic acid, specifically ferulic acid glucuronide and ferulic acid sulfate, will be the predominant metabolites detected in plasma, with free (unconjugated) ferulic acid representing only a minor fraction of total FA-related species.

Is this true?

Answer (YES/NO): NO